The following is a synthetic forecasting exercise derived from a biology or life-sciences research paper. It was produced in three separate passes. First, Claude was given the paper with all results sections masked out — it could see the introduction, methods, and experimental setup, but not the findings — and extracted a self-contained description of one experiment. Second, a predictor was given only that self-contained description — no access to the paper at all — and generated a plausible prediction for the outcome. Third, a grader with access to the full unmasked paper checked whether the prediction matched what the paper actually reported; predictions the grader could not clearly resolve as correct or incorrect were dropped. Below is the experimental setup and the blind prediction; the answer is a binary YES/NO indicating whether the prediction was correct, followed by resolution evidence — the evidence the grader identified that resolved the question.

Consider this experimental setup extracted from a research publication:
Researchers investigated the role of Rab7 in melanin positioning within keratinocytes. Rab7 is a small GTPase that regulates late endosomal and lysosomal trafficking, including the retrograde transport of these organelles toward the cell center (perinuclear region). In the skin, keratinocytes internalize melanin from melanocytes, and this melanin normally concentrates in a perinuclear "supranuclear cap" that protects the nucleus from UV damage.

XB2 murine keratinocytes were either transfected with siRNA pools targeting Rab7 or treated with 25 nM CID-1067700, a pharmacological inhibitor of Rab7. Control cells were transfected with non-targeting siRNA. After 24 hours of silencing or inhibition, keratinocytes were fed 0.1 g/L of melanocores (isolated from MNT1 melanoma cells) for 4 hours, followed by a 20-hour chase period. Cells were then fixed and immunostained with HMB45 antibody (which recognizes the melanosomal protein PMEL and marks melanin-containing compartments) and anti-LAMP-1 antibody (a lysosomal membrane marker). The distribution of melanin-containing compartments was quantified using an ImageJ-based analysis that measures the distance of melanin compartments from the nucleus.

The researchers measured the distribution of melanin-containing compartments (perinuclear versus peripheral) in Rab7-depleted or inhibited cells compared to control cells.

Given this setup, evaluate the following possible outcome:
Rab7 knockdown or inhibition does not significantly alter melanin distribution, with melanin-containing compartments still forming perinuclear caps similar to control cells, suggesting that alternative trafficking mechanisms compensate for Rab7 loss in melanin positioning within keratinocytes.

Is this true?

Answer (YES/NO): NO